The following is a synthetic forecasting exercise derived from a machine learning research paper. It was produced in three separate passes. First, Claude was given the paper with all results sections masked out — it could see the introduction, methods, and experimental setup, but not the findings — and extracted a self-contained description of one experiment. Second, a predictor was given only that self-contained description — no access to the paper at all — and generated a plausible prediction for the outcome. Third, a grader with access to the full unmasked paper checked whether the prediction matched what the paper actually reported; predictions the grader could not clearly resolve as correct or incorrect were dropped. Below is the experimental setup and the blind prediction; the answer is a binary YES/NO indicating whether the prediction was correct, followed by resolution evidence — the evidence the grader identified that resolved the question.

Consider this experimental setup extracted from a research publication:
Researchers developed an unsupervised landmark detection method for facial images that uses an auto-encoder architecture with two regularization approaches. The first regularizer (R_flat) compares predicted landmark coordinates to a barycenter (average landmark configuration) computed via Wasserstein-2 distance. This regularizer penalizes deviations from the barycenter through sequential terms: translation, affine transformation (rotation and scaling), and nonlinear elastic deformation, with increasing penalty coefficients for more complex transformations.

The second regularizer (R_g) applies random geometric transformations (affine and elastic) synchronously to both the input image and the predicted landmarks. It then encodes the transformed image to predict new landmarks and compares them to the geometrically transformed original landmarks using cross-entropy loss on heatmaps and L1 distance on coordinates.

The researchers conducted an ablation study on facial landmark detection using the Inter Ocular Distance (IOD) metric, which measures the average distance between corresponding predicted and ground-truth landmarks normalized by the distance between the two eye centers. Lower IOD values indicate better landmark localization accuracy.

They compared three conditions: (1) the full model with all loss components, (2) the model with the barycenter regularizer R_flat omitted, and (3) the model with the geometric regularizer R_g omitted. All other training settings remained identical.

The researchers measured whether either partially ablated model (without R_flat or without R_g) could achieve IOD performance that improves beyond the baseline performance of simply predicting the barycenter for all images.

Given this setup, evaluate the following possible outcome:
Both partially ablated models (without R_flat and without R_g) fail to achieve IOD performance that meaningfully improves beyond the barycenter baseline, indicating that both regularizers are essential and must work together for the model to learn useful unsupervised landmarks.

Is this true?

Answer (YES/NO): NO